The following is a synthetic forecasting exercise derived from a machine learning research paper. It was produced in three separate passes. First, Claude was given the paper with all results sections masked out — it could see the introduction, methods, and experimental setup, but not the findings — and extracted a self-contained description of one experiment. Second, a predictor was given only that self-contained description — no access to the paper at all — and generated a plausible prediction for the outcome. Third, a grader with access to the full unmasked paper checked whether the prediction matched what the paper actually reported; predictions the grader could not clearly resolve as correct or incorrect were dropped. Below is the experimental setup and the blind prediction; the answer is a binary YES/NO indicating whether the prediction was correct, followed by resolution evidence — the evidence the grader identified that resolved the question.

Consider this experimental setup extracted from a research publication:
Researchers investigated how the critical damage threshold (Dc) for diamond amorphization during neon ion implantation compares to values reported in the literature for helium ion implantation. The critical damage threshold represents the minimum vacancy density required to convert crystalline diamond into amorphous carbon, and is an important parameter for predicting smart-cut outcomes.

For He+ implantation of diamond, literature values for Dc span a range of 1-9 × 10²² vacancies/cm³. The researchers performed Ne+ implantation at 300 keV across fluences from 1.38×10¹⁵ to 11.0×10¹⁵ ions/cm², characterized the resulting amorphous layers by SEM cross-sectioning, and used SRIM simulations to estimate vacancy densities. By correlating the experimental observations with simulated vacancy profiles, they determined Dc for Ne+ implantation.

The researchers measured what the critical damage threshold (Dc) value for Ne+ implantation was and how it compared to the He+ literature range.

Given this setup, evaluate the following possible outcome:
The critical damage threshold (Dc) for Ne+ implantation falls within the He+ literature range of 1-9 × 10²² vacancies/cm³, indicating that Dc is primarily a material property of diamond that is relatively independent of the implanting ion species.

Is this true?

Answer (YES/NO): YES